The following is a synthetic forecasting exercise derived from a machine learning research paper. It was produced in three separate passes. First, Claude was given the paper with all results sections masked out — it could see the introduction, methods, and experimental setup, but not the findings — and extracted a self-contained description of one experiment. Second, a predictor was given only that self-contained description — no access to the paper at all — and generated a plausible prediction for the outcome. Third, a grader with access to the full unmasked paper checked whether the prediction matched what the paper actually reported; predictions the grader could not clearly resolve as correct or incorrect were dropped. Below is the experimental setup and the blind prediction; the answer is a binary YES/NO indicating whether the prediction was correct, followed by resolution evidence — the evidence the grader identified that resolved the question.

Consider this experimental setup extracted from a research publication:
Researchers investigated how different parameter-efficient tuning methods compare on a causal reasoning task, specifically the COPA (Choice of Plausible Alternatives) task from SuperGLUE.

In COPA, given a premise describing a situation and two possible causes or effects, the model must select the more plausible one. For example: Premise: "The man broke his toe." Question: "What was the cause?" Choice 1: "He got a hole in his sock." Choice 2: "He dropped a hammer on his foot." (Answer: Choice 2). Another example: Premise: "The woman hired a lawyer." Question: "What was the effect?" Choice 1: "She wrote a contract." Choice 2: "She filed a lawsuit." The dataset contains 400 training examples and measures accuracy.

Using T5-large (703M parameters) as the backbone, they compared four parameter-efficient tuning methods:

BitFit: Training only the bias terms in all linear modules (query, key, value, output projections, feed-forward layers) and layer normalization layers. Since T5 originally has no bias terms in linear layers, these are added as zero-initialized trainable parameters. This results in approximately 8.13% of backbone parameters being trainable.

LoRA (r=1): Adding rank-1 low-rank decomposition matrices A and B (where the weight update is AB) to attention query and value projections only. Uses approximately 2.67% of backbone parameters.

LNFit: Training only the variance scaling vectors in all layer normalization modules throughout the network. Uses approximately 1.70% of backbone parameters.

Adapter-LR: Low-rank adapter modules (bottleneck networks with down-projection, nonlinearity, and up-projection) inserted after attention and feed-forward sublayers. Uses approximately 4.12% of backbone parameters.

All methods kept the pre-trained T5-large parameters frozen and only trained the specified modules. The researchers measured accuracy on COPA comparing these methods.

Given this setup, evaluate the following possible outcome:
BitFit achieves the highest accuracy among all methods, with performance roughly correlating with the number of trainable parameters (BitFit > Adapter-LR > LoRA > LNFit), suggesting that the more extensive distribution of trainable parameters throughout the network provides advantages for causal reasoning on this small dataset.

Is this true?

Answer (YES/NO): NO